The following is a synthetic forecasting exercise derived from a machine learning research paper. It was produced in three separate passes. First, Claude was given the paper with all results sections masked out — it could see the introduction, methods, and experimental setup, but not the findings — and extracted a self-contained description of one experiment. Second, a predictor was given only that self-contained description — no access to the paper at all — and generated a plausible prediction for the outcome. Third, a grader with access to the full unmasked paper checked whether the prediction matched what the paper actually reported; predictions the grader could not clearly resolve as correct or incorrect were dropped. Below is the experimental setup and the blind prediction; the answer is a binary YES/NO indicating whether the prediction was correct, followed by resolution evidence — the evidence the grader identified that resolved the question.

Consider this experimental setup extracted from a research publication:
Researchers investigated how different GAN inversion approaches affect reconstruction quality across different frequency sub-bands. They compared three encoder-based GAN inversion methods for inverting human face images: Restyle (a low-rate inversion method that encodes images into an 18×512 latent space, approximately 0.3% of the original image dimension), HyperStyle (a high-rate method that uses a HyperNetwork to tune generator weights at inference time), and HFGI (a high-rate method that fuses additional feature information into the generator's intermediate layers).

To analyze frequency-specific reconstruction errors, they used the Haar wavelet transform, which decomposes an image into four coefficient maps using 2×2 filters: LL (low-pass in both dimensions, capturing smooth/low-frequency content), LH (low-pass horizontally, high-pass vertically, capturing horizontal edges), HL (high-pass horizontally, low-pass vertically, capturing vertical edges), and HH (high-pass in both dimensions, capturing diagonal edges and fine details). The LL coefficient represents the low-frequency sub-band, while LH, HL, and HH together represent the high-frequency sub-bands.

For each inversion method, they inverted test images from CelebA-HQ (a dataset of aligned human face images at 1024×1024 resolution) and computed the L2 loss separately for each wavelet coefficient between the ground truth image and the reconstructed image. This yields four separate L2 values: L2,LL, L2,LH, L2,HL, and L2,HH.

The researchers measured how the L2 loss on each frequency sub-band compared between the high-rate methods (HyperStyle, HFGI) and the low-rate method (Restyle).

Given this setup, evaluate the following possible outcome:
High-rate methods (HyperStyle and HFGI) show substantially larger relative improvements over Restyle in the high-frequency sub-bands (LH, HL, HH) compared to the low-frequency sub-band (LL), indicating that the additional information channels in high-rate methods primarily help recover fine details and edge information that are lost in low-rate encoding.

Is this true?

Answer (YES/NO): NO